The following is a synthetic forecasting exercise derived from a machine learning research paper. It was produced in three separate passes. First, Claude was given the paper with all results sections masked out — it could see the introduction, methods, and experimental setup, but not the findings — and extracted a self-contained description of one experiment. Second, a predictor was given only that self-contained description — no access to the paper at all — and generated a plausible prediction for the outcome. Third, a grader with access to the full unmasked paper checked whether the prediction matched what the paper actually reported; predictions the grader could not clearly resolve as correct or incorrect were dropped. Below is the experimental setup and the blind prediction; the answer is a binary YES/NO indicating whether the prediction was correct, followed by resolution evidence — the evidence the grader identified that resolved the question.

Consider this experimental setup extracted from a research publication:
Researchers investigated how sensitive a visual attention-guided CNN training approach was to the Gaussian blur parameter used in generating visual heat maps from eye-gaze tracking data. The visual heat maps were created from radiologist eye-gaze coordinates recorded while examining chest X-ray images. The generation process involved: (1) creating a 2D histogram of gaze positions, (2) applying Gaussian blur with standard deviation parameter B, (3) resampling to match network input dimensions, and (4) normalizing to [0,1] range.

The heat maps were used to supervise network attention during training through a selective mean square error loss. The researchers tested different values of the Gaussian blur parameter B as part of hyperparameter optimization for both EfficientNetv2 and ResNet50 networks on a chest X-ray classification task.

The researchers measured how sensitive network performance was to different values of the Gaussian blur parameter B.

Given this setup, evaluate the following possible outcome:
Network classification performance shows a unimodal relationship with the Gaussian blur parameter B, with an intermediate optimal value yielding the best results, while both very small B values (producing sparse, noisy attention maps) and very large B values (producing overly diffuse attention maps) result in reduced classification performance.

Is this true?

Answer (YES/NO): NO